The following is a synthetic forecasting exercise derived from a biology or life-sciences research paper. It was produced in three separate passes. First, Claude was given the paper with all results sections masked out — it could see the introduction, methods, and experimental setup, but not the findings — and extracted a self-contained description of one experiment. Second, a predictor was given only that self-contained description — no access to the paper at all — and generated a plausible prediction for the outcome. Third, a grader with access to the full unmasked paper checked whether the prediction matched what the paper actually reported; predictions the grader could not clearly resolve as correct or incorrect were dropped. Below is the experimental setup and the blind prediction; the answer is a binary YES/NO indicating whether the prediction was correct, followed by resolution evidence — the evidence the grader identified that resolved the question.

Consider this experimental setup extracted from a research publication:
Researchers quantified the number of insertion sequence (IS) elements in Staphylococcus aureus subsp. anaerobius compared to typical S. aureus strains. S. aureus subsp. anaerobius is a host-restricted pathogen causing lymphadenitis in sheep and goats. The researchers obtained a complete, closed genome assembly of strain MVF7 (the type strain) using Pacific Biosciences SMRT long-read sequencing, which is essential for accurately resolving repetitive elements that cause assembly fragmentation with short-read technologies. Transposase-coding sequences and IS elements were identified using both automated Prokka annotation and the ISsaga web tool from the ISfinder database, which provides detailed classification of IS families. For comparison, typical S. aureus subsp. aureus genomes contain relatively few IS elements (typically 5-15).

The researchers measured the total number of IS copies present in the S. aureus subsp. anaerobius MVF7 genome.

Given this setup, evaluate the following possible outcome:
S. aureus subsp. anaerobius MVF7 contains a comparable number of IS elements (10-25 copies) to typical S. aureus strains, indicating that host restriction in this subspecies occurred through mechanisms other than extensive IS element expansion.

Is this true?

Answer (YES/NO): NO